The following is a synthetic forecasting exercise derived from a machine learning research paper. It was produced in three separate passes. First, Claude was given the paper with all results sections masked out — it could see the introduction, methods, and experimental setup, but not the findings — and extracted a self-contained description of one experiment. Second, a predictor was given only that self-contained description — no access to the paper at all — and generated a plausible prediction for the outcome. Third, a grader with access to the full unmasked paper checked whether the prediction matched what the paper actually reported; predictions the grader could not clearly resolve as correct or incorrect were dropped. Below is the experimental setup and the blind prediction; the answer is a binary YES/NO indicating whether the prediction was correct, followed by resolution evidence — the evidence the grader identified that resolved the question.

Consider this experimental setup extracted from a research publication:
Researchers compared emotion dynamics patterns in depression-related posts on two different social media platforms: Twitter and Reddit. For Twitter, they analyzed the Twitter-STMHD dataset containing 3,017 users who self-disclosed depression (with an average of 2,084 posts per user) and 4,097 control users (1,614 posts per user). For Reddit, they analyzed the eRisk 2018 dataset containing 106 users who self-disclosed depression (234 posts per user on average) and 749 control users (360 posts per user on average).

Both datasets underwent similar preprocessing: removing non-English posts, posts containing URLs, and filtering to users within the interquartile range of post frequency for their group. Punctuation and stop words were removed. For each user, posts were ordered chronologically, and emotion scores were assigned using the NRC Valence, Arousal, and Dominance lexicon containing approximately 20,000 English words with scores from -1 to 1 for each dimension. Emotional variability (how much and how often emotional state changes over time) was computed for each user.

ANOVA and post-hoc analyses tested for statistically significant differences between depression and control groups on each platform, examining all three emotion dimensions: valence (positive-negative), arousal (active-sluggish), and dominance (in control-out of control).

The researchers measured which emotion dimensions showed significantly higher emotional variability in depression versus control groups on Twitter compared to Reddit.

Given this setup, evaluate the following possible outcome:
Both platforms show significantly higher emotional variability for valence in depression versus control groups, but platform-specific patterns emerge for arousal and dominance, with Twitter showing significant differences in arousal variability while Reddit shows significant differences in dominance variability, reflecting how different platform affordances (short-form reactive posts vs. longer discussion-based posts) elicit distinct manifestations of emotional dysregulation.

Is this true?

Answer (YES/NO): NO